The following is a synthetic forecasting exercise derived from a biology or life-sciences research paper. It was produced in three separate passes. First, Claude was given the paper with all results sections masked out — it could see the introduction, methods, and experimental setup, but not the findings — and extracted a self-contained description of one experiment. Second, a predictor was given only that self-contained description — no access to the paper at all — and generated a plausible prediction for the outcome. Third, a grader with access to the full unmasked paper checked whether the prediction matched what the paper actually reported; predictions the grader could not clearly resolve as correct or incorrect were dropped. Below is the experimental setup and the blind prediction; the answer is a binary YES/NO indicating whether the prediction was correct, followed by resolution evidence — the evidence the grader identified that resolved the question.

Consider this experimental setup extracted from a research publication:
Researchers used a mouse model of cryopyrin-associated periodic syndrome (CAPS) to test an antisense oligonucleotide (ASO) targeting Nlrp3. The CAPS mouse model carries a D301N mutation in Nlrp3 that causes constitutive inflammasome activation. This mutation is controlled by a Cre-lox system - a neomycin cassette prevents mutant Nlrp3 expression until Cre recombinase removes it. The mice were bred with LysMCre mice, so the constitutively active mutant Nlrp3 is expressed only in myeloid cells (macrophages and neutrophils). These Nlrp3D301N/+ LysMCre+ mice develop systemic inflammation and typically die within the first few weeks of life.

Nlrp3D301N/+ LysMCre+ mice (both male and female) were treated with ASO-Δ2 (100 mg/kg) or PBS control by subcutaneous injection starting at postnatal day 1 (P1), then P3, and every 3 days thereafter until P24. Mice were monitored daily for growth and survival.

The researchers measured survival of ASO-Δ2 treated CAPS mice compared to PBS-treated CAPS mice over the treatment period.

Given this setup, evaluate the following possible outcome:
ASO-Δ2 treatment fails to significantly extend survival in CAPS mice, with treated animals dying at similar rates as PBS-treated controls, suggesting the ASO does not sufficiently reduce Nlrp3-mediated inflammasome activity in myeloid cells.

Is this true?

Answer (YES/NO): NO